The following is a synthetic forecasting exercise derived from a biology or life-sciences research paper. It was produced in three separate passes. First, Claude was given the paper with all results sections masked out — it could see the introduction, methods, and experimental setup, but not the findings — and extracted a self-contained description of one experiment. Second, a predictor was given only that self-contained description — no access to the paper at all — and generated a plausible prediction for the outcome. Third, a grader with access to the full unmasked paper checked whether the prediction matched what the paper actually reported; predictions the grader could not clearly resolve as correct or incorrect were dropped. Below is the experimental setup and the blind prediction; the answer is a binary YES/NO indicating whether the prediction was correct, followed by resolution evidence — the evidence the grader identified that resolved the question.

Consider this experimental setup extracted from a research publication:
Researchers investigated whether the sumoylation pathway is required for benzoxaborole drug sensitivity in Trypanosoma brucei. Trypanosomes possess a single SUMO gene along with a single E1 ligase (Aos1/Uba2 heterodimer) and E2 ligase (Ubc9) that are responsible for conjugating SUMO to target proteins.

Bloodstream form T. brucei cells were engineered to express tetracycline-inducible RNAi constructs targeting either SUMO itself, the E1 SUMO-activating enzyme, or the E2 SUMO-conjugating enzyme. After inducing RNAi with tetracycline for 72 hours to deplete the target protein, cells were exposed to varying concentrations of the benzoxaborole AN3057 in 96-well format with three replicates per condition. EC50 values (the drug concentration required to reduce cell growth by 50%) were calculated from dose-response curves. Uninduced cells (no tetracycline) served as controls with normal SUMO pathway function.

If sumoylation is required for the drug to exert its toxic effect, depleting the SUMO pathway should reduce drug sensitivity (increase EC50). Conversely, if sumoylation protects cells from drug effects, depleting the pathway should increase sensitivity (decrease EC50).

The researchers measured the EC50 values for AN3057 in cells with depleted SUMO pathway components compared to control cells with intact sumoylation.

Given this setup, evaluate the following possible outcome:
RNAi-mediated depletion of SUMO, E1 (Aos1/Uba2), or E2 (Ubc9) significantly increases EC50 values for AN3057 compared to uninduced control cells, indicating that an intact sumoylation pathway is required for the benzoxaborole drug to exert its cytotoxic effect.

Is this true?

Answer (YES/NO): YES